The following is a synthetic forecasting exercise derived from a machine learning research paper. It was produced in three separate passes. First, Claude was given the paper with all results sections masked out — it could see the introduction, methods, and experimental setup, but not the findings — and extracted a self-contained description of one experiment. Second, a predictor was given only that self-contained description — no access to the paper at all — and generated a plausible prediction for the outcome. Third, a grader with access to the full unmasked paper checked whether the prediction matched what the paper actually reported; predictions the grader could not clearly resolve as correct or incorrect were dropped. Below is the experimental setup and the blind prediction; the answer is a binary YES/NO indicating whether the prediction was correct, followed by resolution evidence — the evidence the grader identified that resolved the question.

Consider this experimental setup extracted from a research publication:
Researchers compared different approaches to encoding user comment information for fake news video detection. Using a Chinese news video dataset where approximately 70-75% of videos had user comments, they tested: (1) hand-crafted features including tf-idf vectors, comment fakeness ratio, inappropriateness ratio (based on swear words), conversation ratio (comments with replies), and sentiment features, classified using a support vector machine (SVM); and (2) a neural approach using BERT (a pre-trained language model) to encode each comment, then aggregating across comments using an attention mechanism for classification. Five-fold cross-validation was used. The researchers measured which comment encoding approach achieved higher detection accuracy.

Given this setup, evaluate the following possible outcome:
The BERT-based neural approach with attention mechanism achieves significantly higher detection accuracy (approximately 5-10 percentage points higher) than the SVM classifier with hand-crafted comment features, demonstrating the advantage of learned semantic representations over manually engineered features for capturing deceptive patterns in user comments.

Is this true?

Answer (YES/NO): NO